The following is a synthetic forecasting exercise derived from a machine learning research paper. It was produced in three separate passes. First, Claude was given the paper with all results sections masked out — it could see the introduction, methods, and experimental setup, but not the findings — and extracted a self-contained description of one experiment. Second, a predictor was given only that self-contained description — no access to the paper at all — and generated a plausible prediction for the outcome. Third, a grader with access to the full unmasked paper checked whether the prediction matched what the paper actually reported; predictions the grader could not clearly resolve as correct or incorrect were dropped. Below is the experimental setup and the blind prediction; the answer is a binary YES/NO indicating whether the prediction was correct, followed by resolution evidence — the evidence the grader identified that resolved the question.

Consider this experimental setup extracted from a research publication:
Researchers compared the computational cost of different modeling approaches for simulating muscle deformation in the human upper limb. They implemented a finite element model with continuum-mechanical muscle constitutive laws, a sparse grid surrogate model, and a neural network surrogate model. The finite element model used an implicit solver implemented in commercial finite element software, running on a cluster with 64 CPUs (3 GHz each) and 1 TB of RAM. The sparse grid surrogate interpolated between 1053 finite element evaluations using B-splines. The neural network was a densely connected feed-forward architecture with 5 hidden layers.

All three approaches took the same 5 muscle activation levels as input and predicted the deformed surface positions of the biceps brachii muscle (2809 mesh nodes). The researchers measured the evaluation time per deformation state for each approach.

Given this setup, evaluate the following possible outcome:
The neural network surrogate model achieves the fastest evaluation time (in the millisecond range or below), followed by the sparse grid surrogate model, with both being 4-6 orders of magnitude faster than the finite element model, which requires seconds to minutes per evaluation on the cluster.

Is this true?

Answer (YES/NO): NO